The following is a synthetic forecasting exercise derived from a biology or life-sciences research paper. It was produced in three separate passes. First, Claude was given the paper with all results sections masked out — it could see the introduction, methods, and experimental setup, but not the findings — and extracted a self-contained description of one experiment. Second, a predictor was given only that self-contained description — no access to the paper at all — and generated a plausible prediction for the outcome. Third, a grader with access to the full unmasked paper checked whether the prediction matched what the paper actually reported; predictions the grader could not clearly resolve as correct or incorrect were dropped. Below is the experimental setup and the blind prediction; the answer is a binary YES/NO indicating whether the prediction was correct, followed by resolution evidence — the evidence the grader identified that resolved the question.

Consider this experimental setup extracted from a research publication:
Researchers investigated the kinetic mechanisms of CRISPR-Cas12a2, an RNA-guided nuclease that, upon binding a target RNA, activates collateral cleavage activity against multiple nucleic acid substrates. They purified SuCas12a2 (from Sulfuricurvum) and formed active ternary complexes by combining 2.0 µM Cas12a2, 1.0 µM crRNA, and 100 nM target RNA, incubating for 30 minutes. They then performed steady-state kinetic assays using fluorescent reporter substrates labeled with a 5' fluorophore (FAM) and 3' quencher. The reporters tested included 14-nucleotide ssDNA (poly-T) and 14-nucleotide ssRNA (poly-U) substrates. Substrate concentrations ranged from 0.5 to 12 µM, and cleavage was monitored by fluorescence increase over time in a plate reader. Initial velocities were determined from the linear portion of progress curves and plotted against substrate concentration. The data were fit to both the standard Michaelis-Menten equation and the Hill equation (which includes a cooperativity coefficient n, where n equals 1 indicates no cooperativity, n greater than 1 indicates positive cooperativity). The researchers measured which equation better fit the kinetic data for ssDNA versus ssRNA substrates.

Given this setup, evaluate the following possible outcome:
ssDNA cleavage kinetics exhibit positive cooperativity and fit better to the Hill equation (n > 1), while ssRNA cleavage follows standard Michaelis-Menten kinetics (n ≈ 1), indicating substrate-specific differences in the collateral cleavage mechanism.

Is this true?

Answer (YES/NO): YES